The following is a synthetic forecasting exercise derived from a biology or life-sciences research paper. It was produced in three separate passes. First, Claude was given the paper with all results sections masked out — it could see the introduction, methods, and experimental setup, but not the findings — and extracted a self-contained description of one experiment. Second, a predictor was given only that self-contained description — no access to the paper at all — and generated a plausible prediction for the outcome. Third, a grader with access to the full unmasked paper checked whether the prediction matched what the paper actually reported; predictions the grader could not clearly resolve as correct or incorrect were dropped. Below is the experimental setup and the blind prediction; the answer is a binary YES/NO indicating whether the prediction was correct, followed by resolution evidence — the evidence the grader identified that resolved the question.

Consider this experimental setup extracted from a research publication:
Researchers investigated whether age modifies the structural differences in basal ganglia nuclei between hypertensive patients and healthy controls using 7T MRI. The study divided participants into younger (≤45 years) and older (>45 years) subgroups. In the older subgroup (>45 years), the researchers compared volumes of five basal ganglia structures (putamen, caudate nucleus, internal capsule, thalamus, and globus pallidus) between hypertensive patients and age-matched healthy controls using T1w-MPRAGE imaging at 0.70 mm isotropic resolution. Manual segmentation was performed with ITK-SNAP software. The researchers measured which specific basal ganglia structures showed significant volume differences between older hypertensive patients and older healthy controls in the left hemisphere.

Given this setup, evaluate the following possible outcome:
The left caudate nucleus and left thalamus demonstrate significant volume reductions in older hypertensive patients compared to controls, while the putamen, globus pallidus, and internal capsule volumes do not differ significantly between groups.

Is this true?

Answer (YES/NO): NO